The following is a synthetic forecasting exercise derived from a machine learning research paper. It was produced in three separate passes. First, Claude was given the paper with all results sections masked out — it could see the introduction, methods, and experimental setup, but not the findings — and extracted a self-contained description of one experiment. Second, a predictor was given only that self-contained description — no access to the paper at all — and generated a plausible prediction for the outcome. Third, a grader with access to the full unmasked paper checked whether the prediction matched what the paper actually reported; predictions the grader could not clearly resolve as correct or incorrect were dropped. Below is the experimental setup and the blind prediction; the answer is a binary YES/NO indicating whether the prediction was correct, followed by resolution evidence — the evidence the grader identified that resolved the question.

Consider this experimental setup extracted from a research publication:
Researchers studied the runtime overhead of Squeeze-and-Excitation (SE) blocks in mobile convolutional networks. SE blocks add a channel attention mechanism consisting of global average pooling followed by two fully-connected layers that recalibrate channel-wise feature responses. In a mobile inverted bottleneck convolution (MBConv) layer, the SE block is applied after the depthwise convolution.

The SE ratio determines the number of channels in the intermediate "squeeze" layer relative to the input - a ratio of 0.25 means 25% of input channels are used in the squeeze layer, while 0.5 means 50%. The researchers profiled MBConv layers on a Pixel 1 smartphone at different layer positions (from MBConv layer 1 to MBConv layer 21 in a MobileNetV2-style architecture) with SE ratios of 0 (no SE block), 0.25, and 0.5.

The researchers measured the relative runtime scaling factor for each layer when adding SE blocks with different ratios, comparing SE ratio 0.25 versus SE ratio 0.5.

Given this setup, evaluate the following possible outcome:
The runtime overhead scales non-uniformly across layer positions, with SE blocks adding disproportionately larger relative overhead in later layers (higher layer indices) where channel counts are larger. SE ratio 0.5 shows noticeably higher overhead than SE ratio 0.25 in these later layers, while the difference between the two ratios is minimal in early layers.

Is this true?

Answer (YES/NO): NO